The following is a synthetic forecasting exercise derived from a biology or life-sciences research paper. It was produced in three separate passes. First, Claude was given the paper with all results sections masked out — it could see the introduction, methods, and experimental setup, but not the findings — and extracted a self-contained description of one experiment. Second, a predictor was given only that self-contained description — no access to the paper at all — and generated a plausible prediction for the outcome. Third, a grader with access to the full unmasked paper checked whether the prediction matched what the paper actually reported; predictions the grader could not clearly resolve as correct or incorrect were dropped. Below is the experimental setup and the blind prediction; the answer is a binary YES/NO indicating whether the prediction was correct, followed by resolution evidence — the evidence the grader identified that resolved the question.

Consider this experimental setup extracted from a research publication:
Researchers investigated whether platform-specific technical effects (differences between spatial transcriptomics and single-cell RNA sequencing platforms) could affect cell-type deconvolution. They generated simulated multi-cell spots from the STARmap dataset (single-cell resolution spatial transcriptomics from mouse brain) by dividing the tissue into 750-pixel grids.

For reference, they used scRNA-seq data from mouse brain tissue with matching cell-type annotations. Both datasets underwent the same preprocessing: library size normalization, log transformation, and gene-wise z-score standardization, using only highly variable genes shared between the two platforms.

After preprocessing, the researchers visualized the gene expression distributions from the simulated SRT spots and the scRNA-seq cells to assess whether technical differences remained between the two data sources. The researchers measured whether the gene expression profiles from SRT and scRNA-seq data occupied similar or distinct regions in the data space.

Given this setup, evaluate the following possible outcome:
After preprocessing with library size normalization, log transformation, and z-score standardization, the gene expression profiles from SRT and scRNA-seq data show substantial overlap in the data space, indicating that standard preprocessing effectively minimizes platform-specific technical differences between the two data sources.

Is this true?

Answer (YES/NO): NO